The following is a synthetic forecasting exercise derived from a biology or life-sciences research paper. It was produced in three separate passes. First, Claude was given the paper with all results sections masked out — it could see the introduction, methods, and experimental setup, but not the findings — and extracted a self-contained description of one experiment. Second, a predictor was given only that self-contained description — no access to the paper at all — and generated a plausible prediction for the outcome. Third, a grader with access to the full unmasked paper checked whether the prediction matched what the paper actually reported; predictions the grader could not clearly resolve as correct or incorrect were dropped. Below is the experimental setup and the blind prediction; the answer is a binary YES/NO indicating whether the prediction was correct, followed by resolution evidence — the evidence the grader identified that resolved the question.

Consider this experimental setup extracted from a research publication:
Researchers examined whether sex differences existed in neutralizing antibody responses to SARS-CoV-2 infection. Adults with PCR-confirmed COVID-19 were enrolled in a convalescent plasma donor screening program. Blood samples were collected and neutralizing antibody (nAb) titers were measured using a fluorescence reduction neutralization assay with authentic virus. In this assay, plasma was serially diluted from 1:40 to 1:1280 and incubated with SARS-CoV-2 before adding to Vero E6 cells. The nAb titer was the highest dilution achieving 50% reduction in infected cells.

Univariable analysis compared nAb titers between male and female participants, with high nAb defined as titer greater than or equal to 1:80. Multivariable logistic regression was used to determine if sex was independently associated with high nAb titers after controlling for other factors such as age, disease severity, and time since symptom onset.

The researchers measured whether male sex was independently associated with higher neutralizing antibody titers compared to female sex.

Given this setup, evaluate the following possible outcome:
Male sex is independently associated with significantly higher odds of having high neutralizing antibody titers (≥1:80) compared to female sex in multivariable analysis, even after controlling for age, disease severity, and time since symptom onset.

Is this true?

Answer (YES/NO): YES